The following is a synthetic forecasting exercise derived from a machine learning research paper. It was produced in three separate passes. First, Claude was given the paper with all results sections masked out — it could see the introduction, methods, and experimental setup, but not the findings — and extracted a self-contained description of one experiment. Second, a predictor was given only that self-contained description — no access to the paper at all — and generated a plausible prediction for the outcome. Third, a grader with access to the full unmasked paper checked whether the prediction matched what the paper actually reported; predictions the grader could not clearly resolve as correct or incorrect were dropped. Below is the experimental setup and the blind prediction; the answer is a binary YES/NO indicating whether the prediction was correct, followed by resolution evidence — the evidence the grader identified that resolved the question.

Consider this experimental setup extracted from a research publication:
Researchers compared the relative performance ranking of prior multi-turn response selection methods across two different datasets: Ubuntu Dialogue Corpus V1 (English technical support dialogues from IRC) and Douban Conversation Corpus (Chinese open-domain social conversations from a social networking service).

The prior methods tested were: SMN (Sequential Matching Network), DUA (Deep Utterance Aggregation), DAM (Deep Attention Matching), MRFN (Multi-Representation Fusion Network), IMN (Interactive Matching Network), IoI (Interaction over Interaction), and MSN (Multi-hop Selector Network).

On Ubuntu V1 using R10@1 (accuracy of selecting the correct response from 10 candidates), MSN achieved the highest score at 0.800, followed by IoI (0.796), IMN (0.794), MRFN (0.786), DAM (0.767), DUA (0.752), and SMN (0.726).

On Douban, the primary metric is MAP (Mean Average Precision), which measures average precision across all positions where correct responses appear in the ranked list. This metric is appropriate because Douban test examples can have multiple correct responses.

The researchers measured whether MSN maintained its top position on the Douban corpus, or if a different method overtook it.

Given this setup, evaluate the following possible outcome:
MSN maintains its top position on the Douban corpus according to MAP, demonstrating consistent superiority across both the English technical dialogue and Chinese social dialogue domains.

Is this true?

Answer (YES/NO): YES